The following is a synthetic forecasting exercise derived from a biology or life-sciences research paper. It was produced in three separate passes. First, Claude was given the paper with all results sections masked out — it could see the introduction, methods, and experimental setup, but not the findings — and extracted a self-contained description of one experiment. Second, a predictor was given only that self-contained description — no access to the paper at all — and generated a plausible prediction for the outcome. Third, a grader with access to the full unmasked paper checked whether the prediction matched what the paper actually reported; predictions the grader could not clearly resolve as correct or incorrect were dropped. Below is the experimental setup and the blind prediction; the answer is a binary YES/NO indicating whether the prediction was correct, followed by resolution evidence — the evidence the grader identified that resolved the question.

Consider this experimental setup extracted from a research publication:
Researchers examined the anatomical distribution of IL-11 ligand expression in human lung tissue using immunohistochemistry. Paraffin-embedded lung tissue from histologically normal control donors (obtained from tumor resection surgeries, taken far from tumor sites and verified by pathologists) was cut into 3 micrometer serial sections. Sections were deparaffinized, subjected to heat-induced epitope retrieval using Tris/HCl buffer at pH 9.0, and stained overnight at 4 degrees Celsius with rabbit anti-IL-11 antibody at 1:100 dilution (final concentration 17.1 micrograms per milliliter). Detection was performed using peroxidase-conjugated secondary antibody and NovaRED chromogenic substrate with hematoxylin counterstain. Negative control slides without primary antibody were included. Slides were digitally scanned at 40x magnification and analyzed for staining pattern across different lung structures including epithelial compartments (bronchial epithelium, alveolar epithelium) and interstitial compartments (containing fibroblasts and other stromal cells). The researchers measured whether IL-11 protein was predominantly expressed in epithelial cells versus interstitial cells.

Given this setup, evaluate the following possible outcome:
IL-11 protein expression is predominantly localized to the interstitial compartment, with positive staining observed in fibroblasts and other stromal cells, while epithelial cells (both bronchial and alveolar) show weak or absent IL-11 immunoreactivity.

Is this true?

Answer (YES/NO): NO